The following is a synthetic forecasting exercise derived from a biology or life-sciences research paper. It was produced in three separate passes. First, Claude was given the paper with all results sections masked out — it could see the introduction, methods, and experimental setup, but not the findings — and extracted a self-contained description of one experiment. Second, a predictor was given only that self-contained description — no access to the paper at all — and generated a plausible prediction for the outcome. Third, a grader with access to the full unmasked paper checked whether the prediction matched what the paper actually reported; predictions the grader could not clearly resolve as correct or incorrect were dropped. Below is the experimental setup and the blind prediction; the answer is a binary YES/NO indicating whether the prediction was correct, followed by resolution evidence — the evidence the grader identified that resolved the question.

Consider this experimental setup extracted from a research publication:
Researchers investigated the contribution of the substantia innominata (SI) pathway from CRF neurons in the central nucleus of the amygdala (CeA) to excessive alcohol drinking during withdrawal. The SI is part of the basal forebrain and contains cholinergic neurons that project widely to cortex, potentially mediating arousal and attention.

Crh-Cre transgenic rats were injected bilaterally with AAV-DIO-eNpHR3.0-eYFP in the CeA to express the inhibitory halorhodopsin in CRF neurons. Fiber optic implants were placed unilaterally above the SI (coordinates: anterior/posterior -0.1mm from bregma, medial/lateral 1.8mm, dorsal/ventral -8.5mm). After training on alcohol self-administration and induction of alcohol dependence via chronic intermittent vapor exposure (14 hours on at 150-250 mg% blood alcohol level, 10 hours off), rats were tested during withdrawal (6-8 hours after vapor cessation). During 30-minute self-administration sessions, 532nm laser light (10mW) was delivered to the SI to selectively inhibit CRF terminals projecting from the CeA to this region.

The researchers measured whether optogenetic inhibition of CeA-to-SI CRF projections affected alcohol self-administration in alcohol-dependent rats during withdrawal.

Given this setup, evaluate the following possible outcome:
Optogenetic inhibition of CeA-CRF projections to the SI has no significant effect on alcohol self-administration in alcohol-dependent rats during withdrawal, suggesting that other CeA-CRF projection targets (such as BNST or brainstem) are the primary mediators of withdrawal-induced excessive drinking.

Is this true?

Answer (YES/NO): YES